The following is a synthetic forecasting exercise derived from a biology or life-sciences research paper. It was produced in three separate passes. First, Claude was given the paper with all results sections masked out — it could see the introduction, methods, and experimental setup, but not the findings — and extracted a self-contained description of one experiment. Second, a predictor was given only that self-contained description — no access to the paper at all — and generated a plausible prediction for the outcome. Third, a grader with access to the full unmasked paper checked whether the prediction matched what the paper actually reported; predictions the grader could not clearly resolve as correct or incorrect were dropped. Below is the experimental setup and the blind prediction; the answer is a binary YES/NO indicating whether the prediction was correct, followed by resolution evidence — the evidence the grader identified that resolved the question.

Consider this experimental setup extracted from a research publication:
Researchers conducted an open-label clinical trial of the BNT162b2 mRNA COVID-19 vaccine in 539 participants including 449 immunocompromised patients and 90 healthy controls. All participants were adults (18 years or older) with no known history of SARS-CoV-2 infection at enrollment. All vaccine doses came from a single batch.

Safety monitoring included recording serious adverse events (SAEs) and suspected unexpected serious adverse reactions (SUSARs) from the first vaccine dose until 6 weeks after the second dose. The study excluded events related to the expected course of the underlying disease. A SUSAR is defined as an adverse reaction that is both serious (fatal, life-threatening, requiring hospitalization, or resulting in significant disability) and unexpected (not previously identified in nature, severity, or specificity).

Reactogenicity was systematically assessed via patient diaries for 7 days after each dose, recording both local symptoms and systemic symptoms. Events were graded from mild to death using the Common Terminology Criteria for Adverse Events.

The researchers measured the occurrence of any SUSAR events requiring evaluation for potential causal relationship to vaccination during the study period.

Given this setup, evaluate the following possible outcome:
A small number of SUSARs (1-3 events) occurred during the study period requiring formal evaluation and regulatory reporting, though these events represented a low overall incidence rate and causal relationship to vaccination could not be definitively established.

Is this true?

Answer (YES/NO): YES